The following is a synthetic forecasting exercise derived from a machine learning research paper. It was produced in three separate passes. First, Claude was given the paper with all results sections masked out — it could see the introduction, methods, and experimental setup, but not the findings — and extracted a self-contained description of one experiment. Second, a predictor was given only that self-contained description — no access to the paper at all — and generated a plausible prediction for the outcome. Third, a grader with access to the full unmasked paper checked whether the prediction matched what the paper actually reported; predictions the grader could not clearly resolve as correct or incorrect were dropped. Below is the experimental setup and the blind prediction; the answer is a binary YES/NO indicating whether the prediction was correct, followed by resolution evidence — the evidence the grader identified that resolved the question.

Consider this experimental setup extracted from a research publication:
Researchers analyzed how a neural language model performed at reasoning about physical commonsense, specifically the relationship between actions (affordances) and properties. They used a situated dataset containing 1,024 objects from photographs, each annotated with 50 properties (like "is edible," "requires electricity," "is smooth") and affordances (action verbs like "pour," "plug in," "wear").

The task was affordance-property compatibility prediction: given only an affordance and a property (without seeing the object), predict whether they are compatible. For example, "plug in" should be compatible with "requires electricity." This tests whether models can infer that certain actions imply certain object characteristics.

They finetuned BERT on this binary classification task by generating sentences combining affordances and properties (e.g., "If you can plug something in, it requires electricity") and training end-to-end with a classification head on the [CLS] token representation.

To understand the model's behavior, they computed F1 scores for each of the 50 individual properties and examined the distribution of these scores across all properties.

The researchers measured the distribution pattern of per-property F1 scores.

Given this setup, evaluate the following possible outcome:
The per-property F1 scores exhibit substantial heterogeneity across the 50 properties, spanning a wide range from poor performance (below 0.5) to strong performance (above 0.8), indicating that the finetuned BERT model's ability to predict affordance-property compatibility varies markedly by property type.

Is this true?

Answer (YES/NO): NO